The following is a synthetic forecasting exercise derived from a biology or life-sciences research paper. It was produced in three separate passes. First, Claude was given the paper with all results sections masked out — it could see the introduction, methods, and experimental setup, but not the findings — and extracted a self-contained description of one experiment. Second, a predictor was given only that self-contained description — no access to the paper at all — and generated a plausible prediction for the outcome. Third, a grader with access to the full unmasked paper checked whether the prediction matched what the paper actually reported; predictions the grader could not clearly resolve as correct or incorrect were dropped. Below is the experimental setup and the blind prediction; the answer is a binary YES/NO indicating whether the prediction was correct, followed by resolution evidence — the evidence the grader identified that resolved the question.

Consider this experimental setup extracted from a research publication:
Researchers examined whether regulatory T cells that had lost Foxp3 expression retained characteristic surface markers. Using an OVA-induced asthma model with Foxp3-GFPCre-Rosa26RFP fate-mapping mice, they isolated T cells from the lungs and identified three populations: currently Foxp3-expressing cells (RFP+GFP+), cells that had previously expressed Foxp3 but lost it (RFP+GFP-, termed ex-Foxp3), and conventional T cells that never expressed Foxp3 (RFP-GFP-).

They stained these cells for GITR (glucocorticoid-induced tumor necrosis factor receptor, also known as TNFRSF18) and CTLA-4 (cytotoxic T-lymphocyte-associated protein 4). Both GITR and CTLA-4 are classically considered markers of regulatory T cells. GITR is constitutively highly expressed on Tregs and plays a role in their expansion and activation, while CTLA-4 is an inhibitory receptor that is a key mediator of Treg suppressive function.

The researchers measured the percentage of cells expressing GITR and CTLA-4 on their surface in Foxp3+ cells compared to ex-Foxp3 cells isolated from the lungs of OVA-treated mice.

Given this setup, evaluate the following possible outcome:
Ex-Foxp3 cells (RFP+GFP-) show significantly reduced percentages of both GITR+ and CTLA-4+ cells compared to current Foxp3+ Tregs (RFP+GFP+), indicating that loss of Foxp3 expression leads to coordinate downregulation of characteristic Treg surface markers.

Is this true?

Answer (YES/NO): NO